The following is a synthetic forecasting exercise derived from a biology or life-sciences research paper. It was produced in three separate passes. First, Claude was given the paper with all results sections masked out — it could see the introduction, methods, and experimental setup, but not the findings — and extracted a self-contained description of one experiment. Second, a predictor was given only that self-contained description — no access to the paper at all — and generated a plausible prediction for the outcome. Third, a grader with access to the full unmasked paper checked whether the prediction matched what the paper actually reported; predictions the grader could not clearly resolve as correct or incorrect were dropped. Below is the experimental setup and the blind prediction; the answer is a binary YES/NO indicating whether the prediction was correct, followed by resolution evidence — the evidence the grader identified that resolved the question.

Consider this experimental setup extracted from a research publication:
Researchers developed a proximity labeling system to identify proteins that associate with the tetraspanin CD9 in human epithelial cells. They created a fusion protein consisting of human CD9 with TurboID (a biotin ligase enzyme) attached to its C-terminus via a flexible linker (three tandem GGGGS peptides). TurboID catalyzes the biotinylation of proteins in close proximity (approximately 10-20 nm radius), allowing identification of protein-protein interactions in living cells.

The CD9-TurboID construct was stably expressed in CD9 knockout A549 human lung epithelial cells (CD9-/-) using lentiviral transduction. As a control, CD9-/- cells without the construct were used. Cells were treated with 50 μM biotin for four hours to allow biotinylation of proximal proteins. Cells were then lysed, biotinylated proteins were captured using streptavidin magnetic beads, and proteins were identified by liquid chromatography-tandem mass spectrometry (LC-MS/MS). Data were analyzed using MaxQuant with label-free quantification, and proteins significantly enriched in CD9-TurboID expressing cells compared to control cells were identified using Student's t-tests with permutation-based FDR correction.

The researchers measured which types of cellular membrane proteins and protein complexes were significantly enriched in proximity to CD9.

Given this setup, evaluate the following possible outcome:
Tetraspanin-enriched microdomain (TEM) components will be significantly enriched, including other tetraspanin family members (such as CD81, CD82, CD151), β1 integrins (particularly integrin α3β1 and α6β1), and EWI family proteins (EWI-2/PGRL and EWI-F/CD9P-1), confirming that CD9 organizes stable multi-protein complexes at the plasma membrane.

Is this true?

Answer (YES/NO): NO